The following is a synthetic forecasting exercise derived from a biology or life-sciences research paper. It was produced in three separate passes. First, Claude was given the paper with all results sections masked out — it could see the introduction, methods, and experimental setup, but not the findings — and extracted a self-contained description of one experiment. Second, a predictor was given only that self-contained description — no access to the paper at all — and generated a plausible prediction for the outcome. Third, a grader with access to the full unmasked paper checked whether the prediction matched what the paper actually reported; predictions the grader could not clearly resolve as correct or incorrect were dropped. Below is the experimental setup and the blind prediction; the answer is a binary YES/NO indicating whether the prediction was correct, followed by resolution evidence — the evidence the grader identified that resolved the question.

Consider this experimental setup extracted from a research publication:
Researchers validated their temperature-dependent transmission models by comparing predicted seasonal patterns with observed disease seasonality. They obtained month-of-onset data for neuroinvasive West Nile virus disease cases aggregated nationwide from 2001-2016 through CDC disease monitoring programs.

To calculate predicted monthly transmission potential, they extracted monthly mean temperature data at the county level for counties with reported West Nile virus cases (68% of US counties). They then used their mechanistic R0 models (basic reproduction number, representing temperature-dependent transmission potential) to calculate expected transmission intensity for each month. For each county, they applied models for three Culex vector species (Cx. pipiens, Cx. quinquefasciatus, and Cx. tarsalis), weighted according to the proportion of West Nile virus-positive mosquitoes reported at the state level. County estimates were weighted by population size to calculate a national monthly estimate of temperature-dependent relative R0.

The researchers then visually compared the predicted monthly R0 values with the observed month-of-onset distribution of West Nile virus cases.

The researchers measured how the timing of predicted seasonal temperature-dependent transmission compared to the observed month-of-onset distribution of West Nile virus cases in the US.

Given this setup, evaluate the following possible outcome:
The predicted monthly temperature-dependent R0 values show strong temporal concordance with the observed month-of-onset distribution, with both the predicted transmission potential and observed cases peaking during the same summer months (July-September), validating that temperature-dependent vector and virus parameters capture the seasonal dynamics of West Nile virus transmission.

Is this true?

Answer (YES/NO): NO